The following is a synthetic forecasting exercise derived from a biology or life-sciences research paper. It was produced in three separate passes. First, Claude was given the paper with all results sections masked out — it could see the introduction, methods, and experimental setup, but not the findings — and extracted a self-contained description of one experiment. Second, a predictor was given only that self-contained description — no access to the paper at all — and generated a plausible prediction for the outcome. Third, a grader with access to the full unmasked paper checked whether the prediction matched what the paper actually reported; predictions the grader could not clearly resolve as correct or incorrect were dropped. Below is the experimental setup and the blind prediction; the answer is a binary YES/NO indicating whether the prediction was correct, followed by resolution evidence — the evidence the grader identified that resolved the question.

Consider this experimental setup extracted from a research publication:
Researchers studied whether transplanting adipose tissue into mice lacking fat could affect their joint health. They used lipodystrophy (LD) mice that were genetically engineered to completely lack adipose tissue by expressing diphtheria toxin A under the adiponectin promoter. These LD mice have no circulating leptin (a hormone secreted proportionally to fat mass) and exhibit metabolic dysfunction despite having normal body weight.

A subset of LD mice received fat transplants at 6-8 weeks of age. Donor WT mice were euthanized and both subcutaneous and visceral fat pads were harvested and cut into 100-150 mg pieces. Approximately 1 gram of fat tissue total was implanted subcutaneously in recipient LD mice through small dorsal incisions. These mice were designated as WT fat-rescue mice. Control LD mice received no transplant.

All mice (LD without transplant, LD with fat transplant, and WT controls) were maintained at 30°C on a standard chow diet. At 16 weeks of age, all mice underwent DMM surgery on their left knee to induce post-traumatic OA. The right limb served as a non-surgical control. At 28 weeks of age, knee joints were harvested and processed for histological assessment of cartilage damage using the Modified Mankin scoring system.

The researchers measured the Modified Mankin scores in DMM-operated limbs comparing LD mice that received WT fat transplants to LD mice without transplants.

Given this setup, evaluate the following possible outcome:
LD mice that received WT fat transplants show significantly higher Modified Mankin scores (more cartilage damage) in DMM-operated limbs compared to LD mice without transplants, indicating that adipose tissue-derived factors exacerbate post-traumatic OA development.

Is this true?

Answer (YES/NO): YES